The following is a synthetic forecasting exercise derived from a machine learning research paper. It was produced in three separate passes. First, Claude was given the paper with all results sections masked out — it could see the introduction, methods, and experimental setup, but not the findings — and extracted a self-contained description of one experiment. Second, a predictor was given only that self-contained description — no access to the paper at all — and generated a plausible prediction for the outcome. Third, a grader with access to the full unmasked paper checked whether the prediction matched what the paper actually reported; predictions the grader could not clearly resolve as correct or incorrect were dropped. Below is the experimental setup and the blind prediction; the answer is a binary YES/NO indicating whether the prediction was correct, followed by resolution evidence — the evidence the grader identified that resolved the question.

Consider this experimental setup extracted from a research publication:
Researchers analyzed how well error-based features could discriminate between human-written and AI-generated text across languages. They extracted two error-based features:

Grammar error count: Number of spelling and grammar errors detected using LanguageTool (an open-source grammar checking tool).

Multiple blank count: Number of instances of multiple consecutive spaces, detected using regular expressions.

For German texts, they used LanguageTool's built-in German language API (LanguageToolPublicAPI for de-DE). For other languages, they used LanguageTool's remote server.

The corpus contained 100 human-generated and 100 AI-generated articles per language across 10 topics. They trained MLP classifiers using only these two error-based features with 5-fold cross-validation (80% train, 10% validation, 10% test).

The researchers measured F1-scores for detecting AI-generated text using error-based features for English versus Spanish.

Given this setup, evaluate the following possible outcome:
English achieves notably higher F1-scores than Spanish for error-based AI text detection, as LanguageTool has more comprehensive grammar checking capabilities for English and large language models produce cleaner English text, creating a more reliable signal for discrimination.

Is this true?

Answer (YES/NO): NO